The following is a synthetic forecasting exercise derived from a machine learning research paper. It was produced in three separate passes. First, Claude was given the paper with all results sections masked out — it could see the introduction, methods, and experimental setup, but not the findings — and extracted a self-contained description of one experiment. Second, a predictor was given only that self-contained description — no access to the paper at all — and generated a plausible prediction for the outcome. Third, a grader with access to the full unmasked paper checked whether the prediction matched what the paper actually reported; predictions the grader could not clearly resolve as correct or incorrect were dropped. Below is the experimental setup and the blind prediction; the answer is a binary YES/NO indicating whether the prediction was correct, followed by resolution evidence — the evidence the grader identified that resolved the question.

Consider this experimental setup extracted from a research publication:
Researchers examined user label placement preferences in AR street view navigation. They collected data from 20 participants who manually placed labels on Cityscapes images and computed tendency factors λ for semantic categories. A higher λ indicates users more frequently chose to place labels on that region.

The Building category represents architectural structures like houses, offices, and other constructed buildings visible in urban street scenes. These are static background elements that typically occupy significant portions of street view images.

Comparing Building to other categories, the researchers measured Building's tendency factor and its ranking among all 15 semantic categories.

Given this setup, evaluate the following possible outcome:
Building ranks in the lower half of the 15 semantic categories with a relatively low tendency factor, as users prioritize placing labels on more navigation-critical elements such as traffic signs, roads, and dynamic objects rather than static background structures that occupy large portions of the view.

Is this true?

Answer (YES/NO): NO